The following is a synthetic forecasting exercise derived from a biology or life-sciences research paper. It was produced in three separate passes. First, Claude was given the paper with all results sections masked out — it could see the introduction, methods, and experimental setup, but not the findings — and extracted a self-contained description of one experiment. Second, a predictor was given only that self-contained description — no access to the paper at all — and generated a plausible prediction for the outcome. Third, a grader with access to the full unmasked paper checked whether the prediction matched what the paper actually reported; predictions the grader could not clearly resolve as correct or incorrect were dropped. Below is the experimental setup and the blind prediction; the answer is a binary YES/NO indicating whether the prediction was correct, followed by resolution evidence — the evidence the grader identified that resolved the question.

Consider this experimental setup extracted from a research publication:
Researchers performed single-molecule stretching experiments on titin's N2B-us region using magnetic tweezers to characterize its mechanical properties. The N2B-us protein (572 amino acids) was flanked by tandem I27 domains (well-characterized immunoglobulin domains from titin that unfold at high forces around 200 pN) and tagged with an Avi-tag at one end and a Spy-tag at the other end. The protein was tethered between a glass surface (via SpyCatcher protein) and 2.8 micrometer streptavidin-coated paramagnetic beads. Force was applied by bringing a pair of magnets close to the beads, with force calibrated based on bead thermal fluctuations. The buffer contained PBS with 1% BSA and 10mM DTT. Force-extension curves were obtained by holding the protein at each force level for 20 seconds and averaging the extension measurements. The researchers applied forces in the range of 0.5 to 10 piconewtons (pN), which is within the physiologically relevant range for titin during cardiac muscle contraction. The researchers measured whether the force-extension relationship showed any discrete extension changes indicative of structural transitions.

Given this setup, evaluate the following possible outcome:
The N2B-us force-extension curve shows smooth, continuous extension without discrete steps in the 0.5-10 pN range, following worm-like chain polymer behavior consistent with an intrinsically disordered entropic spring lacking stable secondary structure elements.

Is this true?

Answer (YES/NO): NO